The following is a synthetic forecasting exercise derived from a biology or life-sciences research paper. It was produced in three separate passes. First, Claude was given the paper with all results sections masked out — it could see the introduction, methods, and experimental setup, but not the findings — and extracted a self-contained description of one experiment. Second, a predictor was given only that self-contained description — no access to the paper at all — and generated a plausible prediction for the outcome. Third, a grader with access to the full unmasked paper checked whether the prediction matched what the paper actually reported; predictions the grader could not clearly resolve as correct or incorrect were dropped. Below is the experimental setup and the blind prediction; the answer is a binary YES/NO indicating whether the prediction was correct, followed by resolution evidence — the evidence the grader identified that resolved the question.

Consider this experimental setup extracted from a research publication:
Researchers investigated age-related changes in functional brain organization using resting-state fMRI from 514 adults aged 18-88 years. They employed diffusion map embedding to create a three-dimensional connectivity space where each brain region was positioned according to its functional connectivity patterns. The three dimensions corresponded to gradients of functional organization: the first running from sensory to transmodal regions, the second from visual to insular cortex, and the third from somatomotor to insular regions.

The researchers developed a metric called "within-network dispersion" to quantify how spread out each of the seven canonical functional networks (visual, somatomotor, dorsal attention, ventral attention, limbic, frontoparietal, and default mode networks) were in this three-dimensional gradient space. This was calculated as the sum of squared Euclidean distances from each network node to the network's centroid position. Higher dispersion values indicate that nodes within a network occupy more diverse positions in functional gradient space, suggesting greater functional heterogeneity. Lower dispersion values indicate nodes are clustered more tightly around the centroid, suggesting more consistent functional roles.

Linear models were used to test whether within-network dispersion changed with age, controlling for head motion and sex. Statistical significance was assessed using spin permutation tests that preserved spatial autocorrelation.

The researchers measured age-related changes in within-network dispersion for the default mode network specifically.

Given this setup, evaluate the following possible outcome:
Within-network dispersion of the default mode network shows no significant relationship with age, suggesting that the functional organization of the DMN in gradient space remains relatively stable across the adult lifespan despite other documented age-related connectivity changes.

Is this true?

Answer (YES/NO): NO